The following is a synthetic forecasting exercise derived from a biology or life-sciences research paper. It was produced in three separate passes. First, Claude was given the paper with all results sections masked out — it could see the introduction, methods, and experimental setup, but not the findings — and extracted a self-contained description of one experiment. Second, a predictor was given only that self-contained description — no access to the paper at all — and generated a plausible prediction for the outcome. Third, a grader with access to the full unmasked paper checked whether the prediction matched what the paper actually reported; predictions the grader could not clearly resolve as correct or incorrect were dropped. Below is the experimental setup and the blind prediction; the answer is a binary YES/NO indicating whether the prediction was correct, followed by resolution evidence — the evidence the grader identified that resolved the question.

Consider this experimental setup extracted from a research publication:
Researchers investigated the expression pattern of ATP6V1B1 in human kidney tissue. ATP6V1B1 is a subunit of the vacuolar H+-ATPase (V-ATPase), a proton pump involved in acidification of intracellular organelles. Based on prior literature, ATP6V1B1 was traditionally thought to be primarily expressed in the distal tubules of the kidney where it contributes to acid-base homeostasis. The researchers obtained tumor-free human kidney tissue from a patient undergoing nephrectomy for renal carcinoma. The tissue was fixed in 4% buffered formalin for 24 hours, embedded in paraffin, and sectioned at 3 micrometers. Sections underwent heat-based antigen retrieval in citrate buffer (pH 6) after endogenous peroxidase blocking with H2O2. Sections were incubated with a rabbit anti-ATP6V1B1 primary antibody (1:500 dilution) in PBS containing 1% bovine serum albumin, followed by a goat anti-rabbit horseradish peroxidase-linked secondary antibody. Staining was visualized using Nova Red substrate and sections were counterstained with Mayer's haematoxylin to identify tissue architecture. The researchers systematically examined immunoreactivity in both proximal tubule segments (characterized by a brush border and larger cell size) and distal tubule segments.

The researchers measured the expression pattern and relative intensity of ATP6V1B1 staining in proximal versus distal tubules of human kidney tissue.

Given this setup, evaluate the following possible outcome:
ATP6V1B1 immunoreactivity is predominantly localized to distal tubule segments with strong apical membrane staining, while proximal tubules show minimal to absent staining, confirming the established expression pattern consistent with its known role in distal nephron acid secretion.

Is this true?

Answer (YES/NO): NO